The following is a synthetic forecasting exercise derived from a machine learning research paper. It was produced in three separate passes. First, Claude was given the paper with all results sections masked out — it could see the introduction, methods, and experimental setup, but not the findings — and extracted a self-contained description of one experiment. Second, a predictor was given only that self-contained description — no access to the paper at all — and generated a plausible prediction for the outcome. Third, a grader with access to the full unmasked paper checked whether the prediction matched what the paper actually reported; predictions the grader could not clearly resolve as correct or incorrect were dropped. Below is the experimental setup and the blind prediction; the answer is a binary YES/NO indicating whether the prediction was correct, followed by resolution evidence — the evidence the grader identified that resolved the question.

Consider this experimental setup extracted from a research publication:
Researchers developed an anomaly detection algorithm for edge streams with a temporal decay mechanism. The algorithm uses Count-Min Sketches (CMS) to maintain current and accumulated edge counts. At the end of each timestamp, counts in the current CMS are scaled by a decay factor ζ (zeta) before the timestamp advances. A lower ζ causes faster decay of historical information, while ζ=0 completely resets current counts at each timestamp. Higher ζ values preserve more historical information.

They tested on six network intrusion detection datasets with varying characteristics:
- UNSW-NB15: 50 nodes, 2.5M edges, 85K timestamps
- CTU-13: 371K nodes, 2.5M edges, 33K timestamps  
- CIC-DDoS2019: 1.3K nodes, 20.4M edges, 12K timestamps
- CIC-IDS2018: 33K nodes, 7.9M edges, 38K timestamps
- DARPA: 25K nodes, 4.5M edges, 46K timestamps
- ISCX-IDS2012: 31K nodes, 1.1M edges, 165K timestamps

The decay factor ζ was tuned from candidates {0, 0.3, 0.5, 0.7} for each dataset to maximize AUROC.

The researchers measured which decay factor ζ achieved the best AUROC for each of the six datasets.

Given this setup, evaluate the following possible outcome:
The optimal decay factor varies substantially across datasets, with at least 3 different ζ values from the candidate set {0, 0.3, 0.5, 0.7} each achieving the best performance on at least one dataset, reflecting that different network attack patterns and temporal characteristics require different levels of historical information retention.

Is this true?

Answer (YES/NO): NO